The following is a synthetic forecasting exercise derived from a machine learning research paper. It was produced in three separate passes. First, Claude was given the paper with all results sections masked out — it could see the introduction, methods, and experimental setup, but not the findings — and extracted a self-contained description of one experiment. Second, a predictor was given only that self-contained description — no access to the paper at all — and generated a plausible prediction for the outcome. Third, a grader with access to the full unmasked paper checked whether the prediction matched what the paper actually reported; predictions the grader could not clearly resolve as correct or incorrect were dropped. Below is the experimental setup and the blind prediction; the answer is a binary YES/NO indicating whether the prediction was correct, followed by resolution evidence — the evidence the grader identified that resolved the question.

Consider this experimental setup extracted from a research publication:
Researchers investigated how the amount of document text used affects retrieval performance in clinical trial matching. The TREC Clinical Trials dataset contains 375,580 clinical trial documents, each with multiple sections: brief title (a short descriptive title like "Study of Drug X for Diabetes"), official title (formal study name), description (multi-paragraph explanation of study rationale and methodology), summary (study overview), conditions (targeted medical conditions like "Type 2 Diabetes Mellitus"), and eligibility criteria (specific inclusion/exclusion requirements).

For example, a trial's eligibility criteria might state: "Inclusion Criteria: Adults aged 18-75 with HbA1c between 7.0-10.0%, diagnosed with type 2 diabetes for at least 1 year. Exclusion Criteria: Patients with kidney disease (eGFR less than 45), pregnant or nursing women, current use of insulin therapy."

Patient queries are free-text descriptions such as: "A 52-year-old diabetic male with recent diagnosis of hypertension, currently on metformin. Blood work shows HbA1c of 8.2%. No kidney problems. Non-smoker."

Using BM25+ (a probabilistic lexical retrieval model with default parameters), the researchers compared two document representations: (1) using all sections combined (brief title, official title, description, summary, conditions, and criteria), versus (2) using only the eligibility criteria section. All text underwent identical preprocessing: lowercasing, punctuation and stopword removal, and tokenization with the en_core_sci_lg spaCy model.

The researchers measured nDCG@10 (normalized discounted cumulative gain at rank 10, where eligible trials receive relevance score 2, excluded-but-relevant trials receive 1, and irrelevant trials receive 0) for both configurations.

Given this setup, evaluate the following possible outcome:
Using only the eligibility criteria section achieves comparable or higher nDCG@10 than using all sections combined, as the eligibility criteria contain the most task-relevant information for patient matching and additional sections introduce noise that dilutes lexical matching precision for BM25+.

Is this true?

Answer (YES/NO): NO